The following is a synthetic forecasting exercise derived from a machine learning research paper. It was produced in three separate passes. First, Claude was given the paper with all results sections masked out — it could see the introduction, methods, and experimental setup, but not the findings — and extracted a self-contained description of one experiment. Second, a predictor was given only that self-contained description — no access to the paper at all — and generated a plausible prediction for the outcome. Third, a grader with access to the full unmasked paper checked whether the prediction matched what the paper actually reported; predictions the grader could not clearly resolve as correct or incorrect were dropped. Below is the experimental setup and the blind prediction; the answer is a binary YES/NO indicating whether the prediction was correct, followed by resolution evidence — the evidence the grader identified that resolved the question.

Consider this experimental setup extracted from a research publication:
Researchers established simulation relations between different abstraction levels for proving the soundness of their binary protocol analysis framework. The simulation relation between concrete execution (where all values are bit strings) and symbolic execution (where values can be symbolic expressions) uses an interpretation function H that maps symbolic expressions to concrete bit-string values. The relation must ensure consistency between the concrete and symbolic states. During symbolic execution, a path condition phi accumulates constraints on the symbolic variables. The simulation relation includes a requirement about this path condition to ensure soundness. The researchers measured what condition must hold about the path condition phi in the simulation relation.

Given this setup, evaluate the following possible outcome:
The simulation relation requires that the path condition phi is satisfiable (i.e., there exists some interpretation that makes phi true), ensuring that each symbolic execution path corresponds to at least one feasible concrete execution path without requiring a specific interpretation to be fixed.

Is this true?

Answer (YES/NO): NO